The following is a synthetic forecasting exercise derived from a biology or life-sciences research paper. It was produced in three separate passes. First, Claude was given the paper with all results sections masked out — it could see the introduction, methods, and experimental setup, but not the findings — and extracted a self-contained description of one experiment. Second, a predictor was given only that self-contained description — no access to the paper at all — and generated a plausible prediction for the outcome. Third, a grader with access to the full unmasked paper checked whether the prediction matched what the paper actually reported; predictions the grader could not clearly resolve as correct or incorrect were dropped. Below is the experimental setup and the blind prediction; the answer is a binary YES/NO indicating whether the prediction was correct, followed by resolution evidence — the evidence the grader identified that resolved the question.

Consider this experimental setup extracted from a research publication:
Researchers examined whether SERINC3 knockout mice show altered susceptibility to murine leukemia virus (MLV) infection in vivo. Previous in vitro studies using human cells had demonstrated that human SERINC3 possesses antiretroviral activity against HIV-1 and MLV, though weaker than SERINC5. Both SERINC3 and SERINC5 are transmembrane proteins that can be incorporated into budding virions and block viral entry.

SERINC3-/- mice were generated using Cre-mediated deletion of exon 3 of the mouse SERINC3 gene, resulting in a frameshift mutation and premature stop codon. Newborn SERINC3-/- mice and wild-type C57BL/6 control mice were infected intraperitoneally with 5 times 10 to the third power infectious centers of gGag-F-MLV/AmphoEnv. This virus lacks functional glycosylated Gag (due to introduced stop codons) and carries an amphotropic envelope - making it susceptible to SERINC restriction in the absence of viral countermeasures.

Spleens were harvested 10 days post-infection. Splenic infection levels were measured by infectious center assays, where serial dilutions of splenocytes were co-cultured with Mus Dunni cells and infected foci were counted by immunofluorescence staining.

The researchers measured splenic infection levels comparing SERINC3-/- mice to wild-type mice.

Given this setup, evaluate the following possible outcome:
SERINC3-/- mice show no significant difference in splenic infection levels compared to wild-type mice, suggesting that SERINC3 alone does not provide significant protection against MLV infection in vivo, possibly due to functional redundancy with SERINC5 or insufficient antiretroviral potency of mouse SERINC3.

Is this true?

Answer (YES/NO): YES